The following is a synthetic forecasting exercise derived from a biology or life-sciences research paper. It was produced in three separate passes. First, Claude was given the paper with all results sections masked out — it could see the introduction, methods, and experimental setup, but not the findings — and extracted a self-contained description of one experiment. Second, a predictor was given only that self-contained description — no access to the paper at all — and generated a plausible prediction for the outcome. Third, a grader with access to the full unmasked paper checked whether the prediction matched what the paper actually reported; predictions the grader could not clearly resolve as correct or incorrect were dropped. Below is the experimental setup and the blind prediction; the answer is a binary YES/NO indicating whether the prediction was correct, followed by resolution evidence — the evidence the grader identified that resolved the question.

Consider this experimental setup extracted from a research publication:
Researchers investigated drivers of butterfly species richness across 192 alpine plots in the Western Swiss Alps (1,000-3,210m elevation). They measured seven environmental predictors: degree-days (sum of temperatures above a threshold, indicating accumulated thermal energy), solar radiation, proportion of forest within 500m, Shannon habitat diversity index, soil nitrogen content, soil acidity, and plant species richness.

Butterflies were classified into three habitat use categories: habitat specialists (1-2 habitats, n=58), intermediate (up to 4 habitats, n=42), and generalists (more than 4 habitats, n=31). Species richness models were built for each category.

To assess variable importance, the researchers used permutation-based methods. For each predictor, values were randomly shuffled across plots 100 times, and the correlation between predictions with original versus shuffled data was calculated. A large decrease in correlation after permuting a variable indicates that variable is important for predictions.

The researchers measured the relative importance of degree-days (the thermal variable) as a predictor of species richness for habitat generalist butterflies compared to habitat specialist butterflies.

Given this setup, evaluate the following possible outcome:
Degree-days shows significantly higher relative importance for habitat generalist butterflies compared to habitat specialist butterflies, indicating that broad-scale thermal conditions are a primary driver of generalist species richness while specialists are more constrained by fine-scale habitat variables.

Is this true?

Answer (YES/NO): YES